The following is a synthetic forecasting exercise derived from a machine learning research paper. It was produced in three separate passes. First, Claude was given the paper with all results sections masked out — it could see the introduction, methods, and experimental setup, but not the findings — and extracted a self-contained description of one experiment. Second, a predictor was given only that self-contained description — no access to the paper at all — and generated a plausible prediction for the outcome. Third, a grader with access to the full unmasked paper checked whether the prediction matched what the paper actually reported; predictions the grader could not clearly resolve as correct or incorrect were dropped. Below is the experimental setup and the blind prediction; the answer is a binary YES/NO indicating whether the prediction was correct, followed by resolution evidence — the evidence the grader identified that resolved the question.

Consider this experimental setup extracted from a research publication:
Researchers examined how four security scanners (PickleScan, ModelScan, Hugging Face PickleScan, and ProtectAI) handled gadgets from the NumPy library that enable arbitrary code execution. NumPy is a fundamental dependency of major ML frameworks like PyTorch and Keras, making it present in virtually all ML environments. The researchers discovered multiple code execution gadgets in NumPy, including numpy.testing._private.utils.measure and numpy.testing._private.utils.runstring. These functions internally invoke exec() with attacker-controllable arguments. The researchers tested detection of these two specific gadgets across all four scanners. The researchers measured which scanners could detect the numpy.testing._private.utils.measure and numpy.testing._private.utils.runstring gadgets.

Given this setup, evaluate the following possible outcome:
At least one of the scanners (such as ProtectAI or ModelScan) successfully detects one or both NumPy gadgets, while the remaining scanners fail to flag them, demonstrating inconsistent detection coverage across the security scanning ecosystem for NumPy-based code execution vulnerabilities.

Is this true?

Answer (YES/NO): NO